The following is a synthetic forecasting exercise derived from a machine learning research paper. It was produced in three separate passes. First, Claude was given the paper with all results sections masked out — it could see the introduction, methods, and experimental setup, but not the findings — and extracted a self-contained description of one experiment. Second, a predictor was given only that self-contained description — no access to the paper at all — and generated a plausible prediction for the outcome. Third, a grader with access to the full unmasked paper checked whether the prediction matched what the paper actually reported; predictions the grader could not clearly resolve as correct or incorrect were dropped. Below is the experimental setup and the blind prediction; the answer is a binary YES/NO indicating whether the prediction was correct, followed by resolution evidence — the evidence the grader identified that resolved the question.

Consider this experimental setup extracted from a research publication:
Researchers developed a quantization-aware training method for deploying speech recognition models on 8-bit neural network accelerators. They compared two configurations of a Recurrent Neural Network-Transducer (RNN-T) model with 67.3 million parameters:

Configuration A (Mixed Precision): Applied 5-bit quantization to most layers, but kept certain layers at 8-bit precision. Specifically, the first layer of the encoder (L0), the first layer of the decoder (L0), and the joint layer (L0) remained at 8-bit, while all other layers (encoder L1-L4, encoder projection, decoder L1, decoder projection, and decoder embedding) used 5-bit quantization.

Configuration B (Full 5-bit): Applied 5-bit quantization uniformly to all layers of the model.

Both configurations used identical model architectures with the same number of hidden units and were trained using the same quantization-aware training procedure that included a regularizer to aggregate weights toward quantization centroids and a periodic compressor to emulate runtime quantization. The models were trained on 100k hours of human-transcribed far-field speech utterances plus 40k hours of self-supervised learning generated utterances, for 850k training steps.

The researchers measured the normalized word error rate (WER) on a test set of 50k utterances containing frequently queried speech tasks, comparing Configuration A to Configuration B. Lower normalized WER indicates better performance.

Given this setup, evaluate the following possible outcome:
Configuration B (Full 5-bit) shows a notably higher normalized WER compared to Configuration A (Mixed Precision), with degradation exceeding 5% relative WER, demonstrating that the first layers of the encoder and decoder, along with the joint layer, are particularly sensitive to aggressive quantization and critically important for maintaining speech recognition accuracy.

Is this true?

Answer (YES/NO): NO